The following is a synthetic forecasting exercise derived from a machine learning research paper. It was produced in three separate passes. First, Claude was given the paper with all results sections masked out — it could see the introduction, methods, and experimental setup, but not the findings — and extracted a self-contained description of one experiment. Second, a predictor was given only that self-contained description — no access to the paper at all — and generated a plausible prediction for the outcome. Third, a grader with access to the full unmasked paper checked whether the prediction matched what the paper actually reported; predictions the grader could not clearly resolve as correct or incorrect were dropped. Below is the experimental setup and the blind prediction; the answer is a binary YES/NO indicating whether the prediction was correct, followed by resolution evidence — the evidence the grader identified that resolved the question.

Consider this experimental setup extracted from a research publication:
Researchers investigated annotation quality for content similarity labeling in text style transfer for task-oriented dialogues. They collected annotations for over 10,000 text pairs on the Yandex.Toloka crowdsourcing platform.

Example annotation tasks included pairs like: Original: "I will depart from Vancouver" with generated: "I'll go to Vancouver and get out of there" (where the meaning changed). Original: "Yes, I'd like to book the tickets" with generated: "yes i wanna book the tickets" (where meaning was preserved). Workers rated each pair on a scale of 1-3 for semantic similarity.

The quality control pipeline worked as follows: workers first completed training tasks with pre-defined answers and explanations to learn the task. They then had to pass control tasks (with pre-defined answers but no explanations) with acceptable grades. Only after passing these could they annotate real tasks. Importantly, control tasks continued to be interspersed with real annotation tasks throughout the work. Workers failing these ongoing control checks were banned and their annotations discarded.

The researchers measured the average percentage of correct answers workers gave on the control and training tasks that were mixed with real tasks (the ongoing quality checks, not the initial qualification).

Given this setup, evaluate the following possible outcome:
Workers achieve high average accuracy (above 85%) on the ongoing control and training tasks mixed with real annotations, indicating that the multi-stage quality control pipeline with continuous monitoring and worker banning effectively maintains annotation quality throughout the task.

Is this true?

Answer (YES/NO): NO